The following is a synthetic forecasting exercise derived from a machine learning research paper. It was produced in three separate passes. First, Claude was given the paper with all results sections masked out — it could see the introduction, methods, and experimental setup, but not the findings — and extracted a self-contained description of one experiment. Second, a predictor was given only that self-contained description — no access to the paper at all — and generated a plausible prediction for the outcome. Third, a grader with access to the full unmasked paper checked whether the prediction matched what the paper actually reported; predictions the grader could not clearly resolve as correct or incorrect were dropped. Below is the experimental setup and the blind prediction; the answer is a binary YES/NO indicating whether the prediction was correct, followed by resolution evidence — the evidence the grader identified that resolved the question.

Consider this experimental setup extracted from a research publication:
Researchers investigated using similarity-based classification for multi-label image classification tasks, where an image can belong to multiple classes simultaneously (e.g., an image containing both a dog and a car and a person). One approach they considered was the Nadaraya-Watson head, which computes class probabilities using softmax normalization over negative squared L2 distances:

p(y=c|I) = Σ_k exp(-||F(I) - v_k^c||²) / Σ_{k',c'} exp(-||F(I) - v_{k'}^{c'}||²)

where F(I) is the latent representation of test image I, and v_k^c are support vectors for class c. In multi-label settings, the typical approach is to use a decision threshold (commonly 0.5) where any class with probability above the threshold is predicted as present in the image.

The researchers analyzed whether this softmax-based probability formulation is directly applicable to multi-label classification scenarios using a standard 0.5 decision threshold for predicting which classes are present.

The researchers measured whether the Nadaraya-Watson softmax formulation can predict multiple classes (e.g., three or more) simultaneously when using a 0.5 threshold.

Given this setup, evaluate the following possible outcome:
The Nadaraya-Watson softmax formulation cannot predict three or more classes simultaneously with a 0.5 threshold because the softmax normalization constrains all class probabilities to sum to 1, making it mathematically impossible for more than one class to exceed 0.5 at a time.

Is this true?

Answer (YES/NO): YES